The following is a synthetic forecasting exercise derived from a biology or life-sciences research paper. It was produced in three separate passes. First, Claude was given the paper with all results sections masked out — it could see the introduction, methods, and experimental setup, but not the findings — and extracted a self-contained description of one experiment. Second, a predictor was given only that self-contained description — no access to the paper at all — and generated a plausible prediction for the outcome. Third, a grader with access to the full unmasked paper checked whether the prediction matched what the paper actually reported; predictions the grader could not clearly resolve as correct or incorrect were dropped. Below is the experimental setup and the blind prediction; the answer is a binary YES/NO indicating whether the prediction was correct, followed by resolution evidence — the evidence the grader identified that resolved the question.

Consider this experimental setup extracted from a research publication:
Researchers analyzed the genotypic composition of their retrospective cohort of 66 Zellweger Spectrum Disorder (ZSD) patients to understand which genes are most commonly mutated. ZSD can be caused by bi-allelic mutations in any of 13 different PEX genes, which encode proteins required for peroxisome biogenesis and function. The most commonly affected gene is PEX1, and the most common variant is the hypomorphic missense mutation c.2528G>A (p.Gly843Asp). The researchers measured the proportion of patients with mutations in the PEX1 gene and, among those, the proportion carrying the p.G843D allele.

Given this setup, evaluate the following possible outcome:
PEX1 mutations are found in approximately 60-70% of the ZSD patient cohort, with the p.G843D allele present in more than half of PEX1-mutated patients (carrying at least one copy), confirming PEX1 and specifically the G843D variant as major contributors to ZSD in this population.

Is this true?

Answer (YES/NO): YES